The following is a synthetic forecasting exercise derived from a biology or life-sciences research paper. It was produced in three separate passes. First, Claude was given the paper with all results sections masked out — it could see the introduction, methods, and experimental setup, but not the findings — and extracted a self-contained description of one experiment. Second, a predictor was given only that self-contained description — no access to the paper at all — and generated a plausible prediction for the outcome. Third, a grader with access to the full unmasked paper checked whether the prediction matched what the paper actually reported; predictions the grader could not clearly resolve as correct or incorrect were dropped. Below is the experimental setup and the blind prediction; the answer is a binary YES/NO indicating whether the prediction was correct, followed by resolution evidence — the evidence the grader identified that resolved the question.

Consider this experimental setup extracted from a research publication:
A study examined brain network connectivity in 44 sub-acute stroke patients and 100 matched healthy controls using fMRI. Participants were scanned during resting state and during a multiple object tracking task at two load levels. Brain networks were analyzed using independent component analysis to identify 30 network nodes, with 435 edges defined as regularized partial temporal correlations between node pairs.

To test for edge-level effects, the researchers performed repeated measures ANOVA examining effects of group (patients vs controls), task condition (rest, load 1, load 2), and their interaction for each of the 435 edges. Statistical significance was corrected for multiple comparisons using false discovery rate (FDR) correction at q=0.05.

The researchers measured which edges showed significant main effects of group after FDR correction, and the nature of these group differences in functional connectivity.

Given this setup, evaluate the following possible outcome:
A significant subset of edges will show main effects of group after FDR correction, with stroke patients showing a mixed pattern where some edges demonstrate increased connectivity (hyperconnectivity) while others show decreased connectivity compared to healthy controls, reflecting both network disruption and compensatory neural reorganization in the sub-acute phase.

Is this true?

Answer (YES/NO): NO